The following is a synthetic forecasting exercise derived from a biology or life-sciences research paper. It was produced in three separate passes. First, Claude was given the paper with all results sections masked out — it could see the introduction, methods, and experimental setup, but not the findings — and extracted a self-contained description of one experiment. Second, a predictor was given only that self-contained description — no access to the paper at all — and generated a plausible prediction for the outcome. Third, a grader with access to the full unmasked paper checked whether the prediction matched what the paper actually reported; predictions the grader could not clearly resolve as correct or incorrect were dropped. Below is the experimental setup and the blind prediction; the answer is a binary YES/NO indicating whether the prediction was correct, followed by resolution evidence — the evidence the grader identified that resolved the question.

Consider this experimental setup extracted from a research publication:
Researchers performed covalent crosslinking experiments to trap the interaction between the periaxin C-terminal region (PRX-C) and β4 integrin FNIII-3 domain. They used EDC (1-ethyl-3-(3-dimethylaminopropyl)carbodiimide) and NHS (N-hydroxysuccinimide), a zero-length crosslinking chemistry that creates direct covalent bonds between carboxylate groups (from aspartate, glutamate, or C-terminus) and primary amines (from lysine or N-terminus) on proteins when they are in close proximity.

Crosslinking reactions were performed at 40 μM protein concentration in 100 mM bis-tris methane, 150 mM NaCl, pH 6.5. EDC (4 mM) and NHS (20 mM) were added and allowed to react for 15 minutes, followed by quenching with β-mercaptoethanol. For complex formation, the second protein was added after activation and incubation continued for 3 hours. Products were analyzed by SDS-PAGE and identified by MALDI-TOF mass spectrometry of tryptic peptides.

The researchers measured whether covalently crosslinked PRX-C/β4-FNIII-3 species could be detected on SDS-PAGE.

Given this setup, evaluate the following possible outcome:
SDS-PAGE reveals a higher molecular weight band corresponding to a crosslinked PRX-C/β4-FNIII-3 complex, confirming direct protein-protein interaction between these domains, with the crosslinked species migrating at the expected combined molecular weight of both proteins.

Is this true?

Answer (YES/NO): YES